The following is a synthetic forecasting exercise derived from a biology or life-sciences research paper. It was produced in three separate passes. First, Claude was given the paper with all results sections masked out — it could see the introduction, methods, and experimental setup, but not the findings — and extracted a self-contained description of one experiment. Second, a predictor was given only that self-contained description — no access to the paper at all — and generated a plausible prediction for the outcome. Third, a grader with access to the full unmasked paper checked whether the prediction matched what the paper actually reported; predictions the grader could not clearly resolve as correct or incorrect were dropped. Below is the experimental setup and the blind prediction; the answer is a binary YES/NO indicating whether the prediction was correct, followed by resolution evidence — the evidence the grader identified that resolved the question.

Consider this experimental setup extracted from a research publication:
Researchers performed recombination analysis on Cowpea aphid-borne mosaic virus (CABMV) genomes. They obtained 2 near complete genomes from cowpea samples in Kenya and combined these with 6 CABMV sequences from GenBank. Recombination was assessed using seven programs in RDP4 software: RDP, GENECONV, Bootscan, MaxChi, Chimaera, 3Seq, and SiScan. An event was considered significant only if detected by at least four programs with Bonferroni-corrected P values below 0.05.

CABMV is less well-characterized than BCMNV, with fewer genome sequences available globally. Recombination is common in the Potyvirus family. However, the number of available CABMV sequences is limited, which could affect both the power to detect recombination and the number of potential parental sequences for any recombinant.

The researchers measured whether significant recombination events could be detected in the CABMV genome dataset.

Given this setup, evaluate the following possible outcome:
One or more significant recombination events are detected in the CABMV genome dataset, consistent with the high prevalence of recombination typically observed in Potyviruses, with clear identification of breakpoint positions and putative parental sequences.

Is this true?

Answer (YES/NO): NO